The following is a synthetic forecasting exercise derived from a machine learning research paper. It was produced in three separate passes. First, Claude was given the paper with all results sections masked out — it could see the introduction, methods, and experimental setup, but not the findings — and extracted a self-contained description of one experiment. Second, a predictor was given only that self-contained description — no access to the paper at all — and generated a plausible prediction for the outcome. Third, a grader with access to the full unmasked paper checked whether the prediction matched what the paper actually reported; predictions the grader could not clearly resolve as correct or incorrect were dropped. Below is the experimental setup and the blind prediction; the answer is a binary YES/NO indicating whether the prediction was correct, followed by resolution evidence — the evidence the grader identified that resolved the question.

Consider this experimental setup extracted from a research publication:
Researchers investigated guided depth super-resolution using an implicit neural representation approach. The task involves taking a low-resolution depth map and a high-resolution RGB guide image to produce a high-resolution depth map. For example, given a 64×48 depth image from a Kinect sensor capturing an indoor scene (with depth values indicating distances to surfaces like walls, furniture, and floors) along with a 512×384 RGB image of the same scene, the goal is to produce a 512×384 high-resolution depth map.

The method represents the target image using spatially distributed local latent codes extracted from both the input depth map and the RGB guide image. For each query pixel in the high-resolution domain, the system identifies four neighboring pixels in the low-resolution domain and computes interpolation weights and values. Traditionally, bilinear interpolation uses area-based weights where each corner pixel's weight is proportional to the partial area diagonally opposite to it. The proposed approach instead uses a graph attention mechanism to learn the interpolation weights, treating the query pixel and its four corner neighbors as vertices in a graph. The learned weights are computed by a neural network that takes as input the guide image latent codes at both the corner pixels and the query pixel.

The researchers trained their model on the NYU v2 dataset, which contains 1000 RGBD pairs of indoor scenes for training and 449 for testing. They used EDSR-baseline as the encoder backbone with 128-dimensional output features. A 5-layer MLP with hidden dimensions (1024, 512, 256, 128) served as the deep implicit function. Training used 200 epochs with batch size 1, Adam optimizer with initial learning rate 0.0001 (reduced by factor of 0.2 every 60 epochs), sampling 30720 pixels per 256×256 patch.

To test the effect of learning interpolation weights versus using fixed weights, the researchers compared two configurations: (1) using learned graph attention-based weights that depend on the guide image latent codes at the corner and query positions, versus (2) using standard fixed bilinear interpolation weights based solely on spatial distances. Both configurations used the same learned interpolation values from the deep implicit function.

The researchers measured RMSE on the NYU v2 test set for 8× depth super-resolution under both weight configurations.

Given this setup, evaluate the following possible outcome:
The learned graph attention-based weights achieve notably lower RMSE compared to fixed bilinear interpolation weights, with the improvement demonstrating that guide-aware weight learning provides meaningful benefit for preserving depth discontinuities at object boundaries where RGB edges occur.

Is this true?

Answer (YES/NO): YES